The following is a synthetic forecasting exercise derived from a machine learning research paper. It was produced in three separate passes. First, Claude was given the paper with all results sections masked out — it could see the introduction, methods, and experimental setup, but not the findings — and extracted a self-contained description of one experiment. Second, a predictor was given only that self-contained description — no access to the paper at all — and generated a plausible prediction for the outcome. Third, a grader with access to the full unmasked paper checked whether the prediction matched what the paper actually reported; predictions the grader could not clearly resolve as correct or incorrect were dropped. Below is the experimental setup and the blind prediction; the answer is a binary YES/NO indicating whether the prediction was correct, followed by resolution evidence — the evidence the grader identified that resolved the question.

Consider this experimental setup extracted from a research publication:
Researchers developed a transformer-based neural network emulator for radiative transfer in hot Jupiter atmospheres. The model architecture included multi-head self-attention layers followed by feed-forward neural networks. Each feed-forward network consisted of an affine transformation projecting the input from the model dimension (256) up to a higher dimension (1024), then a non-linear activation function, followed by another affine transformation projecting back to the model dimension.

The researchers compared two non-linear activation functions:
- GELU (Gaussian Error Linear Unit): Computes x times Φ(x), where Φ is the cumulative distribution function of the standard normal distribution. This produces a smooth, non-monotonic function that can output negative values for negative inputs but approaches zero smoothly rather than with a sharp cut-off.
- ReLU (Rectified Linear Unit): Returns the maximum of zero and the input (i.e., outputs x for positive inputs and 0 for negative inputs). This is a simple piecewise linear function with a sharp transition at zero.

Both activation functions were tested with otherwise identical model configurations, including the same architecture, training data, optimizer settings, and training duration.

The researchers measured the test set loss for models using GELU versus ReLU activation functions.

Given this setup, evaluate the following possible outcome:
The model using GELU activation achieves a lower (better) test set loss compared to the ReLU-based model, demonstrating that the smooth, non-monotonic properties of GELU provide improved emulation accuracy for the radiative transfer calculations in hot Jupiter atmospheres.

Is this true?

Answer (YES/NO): YES